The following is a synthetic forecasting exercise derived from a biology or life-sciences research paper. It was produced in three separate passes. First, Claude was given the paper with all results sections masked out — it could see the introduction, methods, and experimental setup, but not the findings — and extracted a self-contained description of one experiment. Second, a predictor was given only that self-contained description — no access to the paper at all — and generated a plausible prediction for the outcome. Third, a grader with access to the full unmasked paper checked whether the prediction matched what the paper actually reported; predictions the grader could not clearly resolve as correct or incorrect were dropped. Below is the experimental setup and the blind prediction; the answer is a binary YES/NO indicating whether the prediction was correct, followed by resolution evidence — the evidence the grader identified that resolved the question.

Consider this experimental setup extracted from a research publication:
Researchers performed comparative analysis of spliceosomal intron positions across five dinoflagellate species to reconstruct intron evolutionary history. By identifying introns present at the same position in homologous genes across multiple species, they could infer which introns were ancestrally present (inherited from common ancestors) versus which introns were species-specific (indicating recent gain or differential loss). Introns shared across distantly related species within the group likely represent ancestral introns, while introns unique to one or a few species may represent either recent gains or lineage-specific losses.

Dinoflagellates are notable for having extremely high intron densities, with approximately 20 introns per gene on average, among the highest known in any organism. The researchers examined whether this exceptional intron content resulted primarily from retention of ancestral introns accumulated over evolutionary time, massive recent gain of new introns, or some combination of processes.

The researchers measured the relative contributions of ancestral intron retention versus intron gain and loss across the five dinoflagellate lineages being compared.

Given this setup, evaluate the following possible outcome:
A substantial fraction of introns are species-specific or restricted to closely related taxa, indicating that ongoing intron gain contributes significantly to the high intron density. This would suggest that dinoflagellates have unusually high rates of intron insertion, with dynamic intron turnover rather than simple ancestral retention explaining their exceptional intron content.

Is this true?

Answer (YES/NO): YES